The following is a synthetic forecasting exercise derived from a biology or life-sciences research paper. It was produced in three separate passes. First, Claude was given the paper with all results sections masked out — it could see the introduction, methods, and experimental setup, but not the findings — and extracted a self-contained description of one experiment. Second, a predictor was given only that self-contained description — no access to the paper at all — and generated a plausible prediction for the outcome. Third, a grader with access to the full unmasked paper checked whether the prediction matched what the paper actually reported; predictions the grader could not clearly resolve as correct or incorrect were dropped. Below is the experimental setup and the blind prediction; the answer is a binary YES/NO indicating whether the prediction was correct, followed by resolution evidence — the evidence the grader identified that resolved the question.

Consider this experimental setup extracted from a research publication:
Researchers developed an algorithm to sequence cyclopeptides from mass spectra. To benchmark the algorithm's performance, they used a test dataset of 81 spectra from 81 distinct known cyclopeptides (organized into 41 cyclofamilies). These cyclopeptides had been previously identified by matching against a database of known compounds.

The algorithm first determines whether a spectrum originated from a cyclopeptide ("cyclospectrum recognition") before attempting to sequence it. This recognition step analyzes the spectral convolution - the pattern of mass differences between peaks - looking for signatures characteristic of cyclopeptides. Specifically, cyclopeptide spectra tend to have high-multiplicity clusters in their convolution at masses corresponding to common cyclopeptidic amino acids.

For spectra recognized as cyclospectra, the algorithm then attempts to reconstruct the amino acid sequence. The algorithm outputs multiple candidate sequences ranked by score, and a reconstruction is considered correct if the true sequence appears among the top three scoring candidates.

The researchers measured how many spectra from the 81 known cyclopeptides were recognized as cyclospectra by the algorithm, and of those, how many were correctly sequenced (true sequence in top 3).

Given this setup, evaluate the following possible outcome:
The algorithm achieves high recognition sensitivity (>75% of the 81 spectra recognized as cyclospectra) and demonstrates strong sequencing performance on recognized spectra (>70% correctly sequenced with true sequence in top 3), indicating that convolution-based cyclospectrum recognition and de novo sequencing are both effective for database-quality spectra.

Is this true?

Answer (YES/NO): NO